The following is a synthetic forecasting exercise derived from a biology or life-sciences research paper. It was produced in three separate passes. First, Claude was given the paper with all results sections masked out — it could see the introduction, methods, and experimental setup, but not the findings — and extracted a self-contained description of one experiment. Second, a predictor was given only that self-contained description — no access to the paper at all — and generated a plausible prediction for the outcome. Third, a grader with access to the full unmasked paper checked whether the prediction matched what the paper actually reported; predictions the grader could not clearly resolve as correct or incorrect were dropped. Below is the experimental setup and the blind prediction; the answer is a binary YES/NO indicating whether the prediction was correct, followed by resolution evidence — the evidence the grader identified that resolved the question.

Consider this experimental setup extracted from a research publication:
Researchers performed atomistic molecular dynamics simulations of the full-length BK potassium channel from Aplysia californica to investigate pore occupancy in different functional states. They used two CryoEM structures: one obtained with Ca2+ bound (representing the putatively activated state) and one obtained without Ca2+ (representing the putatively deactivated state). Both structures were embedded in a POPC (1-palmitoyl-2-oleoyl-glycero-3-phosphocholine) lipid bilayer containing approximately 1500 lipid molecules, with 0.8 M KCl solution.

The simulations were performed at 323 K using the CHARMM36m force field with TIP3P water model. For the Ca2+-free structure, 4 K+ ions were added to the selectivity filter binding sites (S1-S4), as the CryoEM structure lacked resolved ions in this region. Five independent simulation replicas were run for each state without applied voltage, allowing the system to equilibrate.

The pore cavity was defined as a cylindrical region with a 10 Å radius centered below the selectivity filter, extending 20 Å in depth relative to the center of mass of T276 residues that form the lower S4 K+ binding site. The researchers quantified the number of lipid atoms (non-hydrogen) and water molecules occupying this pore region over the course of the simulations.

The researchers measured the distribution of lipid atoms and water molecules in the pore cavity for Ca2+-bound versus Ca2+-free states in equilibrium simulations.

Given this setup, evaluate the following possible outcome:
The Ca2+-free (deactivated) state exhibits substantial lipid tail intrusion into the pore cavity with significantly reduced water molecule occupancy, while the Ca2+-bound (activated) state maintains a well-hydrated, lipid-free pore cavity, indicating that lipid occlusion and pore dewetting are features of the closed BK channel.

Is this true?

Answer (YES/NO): YES